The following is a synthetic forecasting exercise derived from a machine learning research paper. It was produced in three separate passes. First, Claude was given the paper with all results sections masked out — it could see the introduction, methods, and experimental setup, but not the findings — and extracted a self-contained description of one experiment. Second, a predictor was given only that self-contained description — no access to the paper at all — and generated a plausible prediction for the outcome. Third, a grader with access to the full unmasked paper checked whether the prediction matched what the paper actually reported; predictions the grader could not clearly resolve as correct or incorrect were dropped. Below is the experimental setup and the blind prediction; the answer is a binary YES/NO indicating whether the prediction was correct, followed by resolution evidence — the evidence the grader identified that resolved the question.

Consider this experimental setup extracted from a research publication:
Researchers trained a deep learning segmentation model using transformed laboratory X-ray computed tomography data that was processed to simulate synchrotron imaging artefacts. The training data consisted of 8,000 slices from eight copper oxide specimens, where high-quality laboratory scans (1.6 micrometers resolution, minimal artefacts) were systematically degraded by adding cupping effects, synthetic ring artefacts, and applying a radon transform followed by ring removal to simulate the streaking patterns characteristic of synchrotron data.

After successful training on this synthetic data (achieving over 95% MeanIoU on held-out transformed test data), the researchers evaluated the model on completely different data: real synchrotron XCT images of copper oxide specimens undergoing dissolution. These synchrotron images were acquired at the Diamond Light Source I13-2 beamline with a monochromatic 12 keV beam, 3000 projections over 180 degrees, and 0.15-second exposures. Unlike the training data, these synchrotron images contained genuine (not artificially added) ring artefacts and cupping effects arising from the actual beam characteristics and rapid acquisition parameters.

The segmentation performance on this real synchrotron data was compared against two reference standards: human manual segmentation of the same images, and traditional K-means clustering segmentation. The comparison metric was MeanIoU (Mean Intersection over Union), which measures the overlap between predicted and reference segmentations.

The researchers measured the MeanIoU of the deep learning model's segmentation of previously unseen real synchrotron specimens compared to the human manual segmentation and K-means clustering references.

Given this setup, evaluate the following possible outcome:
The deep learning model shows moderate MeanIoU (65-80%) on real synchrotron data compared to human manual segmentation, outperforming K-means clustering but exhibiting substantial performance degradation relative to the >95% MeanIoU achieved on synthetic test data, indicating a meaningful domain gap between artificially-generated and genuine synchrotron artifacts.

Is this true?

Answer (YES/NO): NO